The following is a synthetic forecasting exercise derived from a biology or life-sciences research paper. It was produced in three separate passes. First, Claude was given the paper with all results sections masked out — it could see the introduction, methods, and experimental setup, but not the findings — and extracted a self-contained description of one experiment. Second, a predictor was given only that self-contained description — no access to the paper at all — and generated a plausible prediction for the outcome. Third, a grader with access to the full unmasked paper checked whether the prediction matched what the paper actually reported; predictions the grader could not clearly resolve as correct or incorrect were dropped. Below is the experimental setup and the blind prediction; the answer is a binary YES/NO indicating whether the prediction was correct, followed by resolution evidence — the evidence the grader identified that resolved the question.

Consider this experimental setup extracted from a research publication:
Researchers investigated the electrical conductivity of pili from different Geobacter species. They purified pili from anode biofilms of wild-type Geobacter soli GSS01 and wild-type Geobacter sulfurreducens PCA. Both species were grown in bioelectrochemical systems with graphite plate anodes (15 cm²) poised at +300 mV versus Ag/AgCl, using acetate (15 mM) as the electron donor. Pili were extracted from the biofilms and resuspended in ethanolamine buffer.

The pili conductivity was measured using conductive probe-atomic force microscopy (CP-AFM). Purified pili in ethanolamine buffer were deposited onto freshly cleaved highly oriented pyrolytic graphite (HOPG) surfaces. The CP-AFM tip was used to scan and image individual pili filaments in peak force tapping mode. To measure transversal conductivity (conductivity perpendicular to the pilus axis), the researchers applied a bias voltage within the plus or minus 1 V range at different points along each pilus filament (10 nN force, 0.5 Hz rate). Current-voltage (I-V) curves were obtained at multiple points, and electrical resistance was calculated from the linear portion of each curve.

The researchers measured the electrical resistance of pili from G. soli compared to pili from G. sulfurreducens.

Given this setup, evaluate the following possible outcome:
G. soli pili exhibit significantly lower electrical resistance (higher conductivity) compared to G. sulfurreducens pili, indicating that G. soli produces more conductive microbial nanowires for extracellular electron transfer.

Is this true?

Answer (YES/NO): NO